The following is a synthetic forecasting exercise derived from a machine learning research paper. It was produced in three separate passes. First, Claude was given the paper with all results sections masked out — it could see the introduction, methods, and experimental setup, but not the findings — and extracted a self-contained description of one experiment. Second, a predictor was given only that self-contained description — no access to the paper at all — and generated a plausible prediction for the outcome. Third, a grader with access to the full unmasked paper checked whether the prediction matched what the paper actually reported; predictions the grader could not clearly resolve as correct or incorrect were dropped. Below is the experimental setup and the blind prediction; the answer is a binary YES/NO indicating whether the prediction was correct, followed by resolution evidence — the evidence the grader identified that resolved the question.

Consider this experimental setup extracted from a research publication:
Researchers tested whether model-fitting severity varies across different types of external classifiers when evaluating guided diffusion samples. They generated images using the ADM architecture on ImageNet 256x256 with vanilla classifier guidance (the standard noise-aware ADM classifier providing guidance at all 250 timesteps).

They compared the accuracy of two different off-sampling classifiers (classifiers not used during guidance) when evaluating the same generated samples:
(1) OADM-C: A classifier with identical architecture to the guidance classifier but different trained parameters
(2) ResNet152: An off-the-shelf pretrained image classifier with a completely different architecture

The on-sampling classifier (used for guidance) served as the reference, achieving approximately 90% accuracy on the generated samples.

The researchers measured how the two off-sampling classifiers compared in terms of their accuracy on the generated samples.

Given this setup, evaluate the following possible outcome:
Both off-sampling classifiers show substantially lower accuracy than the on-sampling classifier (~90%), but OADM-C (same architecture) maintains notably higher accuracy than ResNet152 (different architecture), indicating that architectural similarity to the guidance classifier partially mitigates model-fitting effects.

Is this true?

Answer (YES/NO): YES